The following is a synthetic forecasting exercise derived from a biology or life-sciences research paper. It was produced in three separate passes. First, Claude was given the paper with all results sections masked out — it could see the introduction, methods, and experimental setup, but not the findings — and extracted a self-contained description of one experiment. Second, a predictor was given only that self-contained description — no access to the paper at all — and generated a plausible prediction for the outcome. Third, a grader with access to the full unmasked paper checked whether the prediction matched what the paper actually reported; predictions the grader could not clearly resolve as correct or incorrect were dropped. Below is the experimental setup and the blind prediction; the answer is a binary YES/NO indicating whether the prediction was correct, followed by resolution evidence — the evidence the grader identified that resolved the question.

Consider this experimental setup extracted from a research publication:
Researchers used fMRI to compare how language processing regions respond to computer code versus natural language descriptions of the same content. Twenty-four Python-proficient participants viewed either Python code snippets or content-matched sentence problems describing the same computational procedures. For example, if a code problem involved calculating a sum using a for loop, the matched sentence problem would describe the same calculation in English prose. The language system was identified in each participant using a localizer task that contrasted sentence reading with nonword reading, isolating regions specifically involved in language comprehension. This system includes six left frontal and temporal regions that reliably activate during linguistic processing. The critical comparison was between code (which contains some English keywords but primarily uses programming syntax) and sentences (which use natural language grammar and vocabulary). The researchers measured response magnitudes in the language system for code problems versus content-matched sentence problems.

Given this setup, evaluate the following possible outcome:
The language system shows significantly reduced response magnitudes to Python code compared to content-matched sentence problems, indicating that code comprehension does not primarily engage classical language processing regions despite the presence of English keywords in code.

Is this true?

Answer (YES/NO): YES